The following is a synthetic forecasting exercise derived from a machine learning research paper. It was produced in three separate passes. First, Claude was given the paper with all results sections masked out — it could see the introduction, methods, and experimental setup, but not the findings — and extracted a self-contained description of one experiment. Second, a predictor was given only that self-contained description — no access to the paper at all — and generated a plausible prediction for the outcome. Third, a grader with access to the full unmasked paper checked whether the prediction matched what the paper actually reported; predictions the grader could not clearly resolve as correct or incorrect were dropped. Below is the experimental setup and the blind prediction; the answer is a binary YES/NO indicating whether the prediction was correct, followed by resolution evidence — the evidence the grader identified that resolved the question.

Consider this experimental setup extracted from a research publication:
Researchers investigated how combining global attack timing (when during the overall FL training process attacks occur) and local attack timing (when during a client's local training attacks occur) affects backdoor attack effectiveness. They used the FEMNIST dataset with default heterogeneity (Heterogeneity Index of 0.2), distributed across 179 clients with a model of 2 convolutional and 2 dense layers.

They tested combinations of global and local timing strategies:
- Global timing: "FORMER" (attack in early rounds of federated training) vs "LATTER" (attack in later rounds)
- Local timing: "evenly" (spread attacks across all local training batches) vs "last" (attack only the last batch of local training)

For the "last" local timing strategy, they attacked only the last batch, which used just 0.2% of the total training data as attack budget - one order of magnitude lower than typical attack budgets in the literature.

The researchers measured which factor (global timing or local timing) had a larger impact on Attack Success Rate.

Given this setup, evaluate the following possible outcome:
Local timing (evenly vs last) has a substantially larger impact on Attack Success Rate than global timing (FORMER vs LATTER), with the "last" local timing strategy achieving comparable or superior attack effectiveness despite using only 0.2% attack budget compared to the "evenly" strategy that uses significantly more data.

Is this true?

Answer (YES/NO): YES